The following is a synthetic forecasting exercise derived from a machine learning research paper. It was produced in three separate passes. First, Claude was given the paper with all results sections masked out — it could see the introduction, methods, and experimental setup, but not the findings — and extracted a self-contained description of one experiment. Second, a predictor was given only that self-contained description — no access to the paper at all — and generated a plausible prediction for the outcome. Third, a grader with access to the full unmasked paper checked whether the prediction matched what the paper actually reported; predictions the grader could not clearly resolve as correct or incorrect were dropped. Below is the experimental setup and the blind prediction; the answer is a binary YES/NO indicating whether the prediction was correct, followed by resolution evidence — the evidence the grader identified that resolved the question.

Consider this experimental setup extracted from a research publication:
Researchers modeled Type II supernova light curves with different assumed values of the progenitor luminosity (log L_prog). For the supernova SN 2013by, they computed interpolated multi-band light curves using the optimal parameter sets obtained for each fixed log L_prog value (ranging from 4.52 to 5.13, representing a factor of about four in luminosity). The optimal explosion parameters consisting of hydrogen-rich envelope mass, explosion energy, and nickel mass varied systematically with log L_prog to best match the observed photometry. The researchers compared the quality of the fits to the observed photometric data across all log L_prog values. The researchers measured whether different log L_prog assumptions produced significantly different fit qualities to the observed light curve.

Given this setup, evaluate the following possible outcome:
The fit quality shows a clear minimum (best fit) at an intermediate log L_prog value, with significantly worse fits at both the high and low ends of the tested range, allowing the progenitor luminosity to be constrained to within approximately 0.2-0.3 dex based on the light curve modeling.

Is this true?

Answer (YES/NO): NO